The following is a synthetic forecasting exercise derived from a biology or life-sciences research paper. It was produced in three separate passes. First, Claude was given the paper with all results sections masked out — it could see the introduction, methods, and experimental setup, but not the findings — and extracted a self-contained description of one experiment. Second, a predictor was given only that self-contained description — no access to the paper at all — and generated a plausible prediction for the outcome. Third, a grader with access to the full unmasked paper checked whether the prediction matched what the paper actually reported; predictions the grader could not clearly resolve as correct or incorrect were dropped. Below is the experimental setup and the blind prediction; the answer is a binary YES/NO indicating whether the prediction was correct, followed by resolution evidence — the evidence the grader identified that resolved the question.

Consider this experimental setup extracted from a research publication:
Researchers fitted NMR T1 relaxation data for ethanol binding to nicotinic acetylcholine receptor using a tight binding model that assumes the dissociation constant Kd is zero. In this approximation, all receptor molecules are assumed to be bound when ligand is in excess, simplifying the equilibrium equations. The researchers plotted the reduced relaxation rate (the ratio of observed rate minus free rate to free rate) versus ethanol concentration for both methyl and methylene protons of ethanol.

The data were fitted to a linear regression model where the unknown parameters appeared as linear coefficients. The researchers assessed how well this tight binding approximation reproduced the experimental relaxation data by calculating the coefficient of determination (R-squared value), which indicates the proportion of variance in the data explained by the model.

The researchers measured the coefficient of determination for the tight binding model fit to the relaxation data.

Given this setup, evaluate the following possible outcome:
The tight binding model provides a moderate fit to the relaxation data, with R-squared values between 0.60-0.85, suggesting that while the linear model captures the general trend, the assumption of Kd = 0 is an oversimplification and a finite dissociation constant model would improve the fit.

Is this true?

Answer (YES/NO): NO